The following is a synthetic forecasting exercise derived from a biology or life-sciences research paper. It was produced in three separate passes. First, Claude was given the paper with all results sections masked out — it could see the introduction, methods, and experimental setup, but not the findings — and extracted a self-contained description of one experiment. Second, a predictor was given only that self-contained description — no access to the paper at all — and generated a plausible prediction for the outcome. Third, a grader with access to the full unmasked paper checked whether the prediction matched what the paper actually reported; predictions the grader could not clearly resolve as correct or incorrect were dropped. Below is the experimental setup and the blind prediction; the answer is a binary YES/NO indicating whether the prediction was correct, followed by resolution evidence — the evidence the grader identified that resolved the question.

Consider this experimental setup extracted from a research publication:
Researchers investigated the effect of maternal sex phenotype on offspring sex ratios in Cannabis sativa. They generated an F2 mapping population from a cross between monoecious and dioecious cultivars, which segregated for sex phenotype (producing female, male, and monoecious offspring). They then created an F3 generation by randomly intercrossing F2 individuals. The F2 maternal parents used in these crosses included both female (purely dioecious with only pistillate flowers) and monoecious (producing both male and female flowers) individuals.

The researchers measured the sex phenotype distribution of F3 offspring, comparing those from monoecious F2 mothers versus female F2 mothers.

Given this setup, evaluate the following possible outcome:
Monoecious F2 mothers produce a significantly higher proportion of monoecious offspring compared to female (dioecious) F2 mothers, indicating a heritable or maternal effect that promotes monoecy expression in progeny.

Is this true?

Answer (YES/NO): YES